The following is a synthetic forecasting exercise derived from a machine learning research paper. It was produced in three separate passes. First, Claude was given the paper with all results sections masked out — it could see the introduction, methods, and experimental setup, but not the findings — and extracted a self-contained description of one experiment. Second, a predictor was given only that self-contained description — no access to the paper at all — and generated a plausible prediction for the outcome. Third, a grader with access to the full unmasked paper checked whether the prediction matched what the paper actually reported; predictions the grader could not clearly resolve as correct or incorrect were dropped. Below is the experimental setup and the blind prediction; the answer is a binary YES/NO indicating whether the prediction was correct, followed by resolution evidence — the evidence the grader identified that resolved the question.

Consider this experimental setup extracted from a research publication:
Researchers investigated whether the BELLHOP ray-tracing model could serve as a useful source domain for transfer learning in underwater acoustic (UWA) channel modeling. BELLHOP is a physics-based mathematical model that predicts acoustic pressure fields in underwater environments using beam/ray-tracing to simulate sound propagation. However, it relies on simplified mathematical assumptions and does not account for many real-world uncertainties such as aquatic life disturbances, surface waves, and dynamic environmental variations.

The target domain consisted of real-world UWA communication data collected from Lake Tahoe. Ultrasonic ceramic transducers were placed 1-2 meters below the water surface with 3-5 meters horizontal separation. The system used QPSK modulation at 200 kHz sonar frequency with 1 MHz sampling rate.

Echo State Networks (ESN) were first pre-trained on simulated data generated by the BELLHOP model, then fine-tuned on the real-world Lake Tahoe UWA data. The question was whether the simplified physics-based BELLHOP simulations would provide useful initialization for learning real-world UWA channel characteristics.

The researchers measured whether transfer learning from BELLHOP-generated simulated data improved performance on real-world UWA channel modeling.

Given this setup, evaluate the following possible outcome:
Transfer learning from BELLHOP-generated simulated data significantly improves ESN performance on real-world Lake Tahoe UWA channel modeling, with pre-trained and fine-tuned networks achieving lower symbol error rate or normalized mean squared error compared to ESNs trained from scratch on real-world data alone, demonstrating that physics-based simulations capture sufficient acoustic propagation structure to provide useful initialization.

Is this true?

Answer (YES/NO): NO